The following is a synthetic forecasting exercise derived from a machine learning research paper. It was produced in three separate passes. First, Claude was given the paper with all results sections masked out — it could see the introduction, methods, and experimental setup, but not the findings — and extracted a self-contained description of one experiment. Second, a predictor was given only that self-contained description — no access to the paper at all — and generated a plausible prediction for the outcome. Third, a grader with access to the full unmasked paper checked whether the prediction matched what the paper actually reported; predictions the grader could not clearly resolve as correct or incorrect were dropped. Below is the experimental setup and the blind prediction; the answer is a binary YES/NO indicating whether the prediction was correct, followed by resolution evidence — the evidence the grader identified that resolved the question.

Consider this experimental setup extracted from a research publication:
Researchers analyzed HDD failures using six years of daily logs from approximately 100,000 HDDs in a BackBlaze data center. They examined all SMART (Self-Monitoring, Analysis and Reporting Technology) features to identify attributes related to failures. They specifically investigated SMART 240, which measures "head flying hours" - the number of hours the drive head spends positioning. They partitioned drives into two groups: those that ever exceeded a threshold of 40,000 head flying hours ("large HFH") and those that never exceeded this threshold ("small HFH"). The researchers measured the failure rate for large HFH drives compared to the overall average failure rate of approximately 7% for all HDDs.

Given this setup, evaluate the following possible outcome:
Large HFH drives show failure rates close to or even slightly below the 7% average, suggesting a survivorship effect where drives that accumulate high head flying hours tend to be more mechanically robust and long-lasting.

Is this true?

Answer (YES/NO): NO